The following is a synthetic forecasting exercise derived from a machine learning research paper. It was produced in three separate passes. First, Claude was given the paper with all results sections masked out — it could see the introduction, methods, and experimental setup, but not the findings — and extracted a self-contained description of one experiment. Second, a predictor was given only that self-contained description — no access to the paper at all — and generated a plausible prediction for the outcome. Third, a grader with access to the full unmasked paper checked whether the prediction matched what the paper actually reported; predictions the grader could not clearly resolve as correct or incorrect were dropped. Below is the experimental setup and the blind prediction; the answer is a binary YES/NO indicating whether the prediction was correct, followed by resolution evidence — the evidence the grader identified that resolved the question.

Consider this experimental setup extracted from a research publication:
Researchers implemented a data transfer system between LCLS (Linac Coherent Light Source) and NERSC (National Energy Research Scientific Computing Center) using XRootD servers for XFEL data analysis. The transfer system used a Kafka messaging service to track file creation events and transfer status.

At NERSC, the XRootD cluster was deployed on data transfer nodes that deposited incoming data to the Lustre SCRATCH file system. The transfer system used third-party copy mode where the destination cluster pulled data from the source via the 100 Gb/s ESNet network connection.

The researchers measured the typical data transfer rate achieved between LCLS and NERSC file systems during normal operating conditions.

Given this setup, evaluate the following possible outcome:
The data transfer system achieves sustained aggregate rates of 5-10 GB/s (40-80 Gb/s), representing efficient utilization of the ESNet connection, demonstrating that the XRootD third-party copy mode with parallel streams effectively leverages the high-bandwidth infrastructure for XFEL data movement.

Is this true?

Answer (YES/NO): NO